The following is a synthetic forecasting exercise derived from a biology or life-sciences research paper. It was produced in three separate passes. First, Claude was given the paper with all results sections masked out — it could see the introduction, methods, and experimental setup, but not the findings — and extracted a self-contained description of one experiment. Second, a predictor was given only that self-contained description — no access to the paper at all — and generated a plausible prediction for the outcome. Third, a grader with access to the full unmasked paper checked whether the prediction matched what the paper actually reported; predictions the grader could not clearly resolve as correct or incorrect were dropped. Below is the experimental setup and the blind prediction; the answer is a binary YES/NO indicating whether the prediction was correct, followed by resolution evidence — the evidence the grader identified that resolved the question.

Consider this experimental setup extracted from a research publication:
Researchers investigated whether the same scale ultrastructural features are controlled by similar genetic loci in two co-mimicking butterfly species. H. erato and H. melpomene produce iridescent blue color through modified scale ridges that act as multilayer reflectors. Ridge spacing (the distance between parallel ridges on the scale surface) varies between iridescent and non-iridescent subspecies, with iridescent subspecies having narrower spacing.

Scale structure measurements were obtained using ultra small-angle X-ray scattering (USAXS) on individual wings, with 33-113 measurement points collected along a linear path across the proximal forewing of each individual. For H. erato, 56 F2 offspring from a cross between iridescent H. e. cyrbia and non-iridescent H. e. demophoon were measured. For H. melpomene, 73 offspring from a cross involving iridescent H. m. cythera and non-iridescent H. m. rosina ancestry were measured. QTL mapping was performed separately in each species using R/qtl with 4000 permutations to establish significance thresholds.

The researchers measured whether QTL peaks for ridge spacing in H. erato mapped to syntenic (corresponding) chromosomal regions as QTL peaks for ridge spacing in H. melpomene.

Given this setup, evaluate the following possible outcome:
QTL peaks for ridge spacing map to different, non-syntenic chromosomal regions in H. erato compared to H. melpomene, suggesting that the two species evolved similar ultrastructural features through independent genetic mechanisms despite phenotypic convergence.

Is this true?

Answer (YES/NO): YES